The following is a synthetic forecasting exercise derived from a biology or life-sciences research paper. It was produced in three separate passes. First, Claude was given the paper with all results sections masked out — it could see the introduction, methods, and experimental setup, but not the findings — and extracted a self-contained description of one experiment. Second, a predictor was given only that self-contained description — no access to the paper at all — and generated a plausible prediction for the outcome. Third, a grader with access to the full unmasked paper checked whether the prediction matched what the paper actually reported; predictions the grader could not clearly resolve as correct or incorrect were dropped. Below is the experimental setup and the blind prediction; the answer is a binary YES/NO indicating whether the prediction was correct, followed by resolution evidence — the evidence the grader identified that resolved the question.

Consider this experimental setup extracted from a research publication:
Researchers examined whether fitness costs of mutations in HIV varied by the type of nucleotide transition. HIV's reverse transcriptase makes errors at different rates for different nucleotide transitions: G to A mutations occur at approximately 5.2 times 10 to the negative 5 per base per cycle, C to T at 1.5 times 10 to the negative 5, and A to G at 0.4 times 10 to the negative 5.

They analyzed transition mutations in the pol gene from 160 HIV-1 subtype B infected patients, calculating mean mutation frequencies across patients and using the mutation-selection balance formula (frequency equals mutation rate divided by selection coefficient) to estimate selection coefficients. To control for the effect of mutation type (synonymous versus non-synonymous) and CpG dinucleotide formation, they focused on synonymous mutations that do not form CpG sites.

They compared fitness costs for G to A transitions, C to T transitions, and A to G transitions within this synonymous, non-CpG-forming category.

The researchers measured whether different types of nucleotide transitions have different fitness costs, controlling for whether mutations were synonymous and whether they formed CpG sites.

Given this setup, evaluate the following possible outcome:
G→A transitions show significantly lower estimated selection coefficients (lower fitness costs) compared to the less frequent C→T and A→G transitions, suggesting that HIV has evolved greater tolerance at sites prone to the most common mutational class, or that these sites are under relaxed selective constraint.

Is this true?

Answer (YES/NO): NO